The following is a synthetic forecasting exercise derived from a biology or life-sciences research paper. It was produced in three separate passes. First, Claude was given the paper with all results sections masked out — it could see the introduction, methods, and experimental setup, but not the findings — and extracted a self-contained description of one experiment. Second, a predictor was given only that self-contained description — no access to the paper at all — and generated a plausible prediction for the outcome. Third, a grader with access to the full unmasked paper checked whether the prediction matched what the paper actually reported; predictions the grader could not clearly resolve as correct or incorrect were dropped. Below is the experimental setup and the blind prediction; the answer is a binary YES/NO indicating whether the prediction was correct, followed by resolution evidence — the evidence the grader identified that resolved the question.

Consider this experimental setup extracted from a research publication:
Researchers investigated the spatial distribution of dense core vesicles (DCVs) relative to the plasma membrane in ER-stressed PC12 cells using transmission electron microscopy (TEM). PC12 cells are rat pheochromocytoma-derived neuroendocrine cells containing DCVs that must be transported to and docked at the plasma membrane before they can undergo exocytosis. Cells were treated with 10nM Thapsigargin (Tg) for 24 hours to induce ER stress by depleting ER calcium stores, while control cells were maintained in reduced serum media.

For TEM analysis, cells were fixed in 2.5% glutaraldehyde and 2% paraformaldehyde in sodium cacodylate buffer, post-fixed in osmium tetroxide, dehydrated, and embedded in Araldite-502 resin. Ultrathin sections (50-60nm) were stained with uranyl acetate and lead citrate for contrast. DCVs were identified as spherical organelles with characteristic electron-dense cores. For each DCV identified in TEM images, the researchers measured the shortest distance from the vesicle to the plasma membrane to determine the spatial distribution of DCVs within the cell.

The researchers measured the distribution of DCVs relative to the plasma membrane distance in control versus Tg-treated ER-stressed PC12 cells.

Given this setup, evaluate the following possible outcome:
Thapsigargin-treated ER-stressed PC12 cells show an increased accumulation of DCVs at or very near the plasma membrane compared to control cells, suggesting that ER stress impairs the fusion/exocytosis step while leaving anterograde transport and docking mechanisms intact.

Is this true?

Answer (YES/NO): NO